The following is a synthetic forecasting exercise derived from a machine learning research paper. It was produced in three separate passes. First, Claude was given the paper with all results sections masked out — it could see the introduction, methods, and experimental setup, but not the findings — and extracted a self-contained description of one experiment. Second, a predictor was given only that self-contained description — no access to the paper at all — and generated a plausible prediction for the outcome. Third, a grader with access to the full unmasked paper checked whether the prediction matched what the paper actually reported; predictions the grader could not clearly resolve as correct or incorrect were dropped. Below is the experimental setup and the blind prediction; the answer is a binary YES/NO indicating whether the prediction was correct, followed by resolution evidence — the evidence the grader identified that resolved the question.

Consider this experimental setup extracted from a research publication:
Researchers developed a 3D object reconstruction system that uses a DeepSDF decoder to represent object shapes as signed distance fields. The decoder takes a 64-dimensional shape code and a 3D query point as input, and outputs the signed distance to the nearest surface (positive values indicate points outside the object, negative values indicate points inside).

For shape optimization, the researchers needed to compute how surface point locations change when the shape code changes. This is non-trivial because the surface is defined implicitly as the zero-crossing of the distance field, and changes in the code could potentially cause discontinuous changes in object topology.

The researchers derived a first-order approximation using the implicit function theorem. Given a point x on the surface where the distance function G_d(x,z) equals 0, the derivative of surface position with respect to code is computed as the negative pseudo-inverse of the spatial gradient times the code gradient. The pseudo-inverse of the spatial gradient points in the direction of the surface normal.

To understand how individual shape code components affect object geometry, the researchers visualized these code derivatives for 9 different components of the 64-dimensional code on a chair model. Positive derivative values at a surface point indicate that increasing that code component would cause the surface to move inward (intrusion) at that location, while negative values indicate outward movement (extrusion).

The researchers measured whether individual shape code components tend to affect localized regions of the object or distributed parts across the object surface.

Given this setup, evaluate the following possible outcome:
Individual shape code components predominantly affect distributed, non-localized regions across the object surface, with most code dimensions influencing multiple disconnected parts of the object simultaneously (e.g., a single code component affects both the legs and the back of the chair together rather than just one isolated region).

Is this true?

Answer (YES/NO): YES